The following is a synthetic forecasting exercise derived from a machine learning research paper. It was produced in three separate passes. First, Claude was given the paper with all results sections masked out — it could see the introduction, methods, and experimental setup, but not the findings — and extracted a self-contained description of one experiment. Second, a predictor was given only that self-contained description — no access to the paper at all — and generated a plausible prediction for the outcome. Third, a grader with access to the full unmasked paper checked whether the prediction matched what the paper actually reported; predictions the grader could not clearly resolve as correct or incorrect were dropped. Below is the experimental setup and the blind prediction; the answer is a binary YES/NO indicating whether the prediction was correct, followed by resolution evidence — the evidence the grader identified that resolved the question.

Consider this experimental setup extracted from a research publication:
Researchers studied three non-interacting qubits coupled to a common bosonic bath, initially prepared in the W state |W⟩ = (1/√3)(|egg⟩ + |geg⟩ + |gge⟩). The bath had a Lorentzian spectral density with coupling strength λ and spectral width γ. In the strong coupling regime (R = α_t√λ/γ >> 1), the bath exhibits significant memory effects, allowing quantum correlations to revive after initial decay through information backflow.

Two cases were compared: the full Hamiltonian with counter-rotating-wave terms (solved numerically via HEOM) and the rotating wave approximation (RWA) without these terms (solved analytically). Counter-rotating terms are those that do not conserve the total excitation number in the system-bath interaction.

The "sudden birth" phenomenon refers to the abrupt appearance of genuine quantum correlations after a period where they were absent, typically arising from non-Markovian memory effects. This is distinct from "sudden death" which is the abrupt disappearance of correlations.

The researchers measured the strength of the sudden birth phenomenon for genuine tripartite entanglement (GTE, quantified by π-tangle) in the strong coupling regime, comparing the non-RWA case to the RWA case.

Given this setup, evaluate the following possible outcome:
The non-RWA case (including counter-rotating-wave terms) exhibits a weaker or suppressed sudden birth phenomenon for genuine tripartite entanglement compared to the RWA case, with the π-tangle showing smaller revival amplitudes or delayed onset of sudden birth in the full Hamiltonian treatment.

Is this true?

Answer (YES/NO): YES